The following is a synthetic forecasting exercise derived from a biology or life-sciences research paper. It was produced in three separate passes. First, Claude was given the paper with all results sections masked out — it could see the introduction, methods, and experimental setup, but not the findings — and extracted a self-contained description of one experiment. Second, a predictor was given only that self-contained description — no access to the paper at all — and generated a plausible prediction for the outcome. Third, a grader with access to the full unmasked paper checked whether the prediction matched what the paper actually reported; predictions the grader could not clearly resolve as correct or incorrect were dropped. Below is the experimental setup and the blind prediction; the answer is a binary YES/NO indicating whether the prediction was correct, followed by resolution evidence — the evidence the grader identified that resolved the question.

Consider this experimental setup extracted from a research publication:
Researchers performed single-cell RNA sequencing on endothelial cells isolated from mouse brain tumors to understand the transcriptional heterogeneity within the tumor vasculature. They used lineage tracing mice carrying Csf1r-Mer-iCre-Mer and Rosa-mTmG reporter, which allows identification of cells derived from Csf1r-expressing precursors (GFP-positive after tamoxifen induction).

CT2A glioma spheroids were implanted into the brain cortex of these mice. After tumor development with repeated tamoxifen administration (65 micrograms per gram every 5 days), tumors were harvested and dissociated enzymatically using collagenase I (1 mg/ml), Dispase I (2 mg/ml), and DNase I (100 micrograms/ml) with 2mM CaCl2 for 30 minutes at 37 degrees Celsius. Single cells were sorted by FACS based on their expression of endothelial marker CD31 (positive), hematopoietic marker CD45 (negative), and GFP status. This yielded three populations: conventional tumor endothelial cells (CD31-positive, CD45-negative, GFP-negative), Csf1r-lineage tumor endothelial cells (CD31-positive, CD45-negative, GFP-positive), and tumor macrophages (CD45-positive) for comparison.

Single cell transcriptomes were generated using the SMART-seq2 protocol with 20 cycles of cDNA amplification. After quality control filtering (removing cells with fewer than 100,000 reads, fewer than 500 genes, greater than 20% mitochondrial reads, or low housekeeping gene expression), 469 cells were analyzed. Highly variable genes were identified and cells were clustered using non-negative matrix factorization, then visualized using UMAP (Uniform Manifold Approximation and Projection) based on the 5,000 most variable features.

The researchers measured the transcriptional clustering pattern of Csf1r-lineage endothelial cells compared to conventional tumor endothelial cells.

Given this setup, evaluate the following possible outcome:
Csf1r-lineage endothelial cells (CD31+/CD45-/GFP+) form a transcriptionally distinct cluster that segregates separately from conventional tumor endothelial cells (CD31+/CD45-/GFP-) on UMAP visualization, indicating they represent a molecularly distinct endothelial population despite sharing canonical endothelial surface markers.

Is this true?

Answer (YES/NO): NO